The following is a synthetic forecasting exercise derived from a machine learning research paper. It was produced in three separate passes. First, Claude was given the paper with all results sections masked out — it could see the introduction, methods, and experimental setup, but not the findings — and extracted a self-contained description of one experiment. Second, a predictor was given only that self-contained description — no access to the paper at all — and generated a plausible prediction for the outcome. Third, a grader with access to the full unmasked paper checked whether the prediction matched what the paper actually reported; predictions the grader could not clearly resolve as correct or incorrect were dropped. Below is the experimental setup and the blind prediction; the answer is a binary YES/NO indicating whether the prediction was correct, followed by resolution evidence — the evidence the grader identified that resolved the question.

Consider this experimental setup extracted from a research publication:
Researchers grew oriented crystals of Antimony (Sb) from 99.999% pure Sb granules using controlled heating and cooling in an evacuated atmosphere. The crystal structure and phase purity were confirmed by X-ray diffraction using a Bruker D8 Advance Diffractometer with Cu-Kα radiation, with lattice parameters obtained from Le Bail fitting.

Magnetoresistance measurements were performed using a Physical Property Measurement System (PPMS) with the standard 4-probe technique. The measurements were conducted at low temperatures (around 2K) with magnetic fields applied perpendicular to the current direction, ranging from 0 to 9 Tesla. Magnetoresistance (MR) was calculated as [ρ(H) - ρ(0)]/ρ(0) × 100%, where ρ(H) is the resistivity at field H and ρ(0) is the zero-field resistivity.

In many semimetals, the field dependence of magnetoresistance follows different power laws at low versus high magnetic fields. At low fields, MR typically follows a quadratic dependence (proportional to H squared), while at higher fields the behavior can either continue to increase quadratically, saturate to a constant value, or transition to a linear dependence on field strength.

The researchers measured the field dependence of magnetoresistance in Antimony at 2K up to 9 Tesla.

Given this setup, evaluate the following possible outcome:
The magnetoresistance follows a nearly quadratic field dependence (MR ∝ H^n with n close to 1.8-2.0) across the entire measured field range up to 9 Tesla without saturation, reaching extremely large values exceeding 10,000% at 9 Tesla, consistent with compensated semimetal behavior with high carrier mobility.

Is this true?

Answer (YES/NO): NO